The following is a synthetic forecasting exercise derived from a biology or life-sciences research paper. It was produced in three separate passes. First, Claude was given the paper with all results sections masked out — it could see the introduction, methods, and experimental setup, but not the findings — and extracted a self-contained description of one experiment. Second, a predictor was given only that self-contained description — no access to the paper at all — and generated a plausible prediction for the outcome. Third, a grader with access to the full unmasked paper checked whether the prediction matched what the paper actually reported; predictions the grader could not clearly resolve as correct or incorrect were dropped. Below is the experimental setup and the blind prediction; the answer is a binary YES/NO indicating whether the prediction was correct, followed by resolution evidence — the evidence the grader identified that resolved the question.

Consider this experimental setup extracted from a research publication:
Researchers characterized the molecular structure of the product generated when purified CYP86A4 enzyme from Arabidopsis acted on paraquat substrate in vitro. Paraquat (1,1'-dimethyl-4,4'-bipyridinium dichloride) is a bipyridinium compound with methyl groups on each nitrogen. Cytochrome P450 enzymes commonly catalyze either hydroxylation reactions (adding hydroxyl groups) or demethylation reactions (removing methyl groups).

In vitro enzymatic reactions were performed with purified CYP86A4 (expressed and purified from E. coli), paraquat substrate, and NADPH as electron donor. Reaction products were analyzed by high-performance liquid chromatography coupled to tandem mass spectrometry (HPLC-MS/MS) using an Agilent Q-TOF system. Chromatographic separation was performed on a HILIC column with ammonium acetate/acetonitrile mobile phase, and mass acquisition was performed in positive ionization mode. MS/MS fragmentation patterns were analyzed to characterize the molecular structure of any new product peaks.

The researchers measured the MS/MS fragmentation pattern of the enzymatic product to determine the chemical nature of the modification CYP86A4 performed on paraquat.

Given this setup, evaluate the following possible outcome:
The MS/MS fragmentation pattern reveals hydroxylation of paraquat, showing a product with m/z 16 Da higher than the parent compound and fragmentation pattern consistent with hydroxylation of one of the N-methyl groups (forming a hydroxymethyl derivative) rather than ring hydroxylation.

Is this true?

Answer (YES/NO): NO